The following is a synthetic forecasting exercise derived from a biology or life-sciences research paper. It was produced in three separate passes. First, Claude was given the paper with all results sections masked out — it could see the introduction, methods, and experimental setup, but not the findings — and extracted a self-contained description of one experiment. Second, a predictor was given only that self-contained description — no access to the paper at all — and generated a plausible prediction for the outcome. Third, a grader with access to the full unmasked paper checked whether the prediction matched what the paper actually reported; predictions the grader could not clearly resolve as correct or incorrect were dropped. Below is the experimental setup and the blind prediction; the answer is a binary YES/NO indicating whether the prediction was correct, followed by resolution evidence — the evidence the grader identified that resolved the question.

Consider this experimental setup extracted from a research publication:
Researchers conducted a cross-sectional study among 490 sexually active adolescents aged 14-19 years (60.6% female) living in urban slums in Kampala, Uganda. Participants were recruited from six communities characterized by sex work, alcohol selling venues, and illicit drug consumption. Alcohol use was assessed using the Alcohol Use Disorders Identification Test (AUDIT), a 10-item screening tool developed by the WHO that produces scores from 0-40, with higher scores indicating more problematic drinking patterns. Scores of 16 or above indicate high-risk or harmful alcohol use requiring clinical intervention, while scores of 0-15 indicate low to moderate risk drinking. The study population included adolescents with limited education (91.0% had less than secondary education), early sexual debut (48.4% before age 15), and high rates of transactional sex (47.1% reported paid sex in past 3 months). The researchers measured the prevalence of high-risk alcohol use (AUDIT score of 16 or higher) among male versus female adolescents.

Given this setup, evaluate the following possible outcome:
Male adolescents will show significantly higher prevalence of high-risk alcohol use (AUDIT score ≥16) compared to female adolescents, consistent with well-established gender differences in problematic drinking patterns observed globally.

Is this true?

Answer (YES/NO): NO